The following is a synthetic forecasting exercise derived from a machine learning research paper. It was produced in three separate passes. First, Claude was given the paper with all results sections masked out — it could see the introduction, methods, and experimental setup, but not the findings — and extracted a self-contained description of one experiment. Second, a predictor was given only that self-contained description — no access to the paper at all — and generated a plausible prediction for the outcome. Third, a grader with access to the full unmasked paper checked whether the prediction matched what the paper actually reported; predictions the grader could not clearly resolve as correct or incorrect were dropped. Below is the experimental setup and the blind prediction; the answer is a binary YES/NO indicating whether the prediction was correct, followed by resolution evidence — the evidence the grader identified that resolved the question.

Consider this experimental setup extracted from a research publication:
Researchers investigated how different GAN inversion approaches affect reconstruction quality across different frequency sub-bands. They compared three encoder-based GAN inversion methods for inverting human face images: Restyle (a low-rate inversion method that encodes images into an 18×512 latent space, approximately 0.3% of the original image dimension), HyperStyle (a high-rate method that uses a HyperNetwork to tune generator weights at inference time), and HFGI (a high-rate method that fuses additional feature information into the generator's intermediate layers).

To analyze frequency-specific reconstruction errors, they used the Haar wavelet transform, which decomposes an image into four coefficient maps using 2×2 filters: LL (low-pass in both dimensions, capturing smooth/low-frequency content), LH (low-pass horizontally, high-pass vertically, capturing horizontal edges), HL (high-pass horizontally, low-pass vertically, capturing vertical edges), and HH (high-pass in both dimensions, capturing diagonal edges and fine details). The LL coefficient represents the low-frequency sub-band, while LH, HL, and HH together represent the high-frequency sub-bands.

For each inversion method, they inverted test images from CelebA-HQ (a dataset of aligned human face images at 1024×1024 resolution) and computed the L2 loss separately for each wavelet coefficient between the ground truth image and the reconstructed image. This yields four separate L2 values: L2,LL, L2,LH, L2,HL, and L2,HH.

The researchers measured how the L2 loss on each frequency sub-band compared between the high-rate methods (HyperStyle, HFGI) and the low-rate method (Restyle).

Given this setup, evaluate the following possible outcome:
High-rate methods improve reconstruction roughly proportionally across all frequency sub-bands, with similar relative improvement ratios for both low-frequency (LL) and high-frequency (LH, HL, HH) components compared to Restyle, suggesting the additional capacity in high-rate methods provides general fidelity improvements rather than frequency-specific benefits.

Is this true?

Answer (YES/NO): NO